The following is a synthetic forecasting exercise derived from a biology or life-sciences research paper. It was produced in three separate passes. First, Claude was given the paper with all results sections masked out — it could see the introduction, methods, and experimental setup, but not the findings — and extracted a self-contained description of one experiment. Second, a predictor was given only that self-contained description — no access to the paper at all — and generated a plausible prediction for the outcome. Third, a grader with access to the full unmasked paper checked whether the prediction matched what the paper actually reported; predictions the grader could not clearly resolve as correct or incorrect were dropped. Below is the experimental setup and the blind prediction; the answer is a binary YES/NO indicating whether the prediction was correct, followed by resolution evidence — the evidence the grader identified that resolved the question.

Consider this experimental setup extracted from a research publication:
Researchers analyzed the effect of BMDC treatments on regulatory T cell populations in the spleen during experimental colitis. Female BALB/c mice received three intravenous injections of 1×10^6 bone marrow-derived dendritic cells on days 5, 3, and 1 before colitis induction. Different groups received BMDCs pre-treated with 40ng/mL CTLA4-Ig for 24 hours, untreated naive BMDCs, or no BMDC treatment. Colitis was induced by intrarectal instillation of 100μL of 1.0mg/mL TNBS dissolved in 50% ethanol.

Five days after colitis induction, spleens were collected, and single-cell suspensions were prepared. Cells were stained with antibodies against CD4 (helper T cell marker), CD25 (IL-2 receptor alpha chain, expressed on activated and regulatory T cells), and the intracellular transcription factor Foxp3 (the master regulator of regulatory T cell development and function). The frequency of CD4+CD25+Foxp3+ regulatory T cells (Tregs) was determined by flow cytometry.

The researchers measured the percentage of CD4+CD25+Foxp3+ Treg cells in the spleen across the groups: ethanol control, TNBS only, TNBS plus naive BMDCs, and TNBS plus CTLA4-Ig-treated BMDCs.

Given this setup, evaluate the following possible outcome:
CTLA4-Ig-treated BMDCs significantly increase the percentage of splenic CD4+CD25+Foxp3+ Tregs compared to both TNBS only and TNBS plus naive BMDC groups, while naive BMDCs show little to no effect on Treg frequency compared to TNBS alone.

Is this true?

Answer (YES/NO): NO